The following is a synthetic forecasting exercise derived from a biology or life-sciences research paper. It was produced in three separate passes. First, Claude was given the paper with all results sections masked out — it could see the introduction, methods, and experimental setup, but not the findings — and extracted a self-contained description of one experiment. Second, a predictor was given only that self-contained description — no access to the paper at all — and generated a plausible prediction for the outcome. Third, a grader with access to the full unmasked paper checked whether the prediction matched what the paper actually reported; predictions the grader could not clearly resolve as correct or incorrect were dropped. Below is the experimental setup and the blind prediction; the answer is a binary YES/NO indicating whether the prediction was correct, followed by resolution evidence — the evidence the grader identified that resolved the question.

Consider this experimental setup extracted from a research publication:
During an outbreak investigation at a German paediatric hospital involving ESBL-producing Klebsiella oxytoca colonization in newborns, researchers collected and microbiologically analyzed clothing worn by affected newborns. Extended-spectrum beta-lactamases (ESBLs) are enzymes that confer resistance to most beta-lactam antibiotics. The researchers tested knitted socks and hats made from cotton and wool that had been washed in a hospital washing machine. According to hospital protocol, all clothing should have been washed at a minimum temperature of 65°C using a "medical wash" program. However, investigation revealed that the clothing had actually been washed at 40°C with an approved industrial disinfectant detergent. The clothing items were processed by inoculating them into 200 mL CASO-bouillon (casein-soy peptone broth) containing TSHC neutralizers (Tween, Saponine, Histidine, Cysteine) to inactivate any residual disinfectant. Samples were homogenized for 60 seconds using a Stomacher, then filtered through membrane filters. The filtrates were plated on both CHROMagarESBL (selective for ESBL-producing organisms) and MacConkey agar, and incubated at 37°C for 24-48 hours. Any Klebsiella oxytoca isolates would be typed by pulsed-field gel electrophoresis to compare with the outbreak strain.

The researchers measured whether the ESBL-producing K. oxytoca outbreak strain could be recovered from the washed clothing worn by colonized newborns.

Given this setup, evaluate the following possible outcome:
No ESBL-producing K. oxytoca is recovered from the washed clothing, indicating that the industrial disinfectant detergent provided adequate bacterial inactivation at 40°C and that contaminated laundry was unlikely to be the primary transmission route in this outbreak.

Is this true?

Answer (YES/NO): NO